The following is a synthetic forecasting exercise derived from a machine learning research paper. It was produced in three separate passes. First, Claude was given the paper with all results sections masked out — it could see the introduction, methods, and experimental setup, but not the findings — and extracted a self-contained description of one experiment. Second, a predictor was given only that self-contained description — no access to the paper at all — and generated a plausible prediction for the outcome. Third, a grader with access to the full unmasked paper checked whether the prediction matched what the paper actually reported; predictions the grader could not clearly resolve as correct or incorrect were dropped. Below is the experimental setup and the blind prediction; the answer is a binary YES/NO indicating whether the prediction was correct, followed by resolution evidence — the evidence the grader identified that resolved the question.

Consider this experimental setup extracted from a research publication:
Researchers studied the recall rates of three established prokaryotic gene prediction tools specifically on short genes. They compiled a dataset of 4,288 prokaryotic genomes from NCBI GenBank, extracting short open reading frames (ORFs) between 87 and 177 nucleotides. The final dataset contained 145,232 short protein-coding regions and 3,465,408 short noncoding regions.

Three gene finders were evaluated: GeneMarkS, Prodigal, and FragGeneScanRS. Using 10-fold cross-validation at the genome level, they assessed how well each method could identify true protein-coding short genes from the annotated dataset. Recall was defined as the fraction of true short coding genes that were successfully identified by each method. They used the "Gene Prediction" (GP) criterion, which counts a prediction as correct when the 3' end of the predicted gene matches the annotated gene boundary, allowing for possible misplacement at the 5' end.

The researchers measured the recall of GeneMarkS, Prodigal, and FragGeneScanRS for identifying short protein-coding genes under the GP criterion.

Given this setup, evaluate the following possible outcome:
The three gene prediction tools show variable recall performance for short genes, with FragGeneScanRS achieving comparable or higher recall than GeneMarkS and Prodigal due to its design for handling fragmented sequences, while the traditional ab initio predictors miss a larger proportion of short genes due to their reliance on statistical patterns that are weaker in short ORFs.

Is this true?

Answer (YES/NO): NO